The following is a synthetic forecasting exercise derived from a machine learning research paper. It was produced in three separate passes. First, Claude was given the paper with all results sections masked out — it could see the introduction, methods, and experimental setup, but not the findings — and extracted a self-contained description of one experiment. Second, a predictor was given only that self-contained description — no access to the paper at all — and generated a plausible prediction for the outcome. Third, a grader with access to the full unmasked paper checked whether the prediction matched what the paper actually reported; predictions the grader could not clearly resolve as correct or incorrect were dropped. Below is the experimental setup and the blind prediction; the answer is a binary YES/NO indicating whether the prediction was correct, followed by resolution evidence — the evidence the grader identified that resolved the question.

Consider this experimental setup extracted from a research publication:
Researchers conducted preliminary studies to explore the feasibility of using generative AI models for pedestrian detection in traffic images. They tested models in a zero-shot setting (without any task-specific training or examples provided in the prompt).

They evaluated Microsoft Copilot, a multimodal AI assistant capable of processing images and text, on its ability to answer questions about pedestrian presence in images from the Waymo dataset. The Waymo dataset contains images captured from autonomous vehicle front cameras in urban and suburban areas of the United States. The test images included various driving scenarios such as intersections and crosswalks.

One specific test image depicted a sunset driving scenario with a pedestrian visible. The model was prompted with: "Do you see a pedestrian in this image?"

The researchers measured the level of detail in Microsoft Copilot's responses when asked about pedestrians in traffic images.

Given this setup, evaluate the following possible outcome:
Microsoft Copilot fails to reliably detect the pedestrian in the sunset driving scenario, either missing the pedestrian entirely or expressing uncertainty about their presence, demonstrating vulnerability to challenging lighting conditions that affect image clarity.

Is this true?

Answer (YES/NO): NO